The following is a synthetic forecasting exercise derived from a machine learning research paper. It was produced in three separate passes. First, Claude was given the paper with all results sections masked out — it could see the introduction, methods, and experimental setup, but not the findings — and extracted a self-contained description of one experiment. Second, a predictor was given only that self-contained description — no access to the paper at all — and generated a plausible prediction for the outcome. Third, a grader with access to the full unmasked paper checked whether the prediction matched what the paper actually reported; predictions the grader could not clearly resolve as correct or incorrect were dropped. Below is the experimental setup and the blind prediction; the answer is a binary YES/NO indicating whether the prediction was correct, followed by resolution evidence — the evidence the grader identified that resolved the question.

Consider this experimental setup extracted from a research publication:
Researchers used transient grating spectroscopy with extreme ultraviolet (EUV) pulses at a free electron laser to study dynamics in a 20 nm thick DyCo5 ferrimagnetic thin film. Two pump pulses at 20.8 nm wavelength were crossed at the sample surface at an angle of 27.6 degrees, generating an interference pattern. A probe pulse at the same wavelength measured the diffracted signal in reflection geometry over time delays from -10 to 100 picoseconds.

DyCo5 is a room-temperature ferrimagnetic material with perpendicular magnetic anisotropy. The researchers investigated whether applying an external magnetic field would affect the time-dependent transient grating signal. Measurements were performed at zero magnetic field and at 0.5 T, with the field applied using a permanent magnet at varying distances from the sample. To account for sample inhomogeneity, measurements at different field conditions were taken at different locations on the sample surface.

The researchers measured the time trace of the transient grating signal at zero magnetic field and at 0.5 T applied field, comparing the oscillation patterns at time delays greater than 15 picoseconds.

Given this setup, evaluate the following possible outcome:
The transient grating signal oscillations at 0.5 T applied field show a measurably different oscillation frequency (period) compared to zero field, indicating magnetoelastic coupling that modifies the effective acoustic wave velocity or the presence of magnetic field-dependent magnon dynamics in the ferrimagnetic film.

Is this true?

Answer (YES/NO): NO